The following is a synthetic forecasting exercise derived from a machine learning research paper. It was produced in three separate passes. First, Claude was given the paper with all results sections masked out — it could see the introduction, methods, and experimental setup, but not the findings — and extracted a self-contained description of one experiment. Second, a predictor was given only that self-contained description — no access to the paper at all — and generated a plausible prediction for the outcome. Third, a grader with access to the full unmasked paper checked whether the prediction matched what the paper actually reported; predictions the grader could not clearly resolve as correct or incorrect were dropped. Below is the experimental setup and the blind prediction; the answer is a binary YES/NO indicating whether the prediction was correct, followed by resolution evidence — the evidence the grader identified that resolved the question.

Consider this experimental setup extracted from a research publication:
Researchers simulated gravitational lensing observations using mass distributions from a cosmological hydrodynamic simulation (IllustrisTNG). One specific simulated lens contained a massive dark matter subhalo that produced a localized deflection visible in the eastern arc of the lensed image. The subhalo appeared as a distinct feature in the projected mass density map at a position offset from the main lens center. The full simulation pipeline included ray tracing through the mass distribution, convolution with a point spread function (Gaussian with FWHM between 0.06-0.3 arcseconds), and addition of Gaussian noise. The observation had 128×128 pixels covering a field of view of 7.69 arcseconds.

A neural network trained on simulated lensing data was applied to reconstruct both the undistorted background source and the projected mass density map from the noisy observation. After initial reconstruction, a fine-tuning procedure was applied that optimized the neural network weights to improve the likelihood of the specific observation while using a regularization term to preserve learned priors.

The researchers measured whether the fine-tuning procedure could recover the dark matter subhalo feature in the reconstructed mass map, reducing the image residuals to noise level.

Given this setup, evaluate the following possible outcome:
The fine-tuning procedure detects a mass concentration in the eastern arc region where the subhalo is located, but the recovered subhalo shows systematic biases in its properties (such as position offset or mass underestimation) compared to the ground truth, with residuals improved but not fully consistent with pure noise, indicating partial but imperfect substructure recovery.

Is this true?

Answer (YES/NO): NO